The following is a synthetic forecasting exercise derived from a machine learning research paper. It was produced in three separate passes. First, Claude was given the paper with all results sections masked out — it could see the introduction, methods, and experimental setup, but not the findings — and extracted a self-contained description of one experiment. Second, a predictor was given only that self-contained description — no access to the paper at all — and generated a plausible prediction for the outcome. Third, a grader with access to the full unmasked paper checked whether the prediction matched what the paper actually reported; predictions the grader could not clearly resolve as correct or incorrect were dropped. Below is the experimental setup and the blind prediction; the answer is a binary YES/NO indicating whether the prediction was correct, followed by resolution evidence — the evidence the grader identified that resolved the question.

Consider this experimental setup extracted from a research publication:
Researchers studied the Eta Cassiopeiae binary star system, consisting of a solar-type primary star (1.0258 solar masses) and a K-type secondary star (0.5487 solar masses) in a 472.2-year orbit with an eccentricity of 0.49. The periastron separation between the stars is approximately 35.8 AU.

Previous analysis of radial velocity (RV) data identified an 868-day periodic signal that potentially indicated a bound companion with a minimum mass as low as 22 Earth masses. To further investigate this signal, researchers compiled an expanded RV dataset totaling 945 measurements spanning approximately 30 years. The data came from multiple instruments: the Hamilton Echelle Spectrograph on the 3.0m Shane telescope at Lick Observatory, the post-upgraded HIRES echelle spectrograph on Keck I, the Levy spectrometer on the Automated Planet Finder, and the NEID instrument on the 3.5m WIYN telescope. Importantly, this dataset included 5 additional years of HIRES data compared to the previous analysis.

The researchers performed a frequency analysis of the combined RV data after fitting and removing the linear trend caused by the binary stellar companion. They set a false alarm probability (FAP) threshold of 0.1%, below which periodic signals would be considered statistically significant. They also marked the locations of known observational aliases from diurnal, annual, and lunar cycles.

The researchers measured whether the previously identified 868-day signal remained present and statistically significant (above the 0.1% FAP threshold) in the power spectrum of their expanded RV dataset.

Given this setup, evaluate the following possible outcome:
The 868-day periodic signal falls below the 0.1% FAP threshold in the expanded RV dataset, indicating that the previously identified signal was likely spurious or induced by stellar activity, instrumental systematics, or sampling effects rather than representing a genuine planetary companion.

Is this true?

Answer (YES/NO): YES